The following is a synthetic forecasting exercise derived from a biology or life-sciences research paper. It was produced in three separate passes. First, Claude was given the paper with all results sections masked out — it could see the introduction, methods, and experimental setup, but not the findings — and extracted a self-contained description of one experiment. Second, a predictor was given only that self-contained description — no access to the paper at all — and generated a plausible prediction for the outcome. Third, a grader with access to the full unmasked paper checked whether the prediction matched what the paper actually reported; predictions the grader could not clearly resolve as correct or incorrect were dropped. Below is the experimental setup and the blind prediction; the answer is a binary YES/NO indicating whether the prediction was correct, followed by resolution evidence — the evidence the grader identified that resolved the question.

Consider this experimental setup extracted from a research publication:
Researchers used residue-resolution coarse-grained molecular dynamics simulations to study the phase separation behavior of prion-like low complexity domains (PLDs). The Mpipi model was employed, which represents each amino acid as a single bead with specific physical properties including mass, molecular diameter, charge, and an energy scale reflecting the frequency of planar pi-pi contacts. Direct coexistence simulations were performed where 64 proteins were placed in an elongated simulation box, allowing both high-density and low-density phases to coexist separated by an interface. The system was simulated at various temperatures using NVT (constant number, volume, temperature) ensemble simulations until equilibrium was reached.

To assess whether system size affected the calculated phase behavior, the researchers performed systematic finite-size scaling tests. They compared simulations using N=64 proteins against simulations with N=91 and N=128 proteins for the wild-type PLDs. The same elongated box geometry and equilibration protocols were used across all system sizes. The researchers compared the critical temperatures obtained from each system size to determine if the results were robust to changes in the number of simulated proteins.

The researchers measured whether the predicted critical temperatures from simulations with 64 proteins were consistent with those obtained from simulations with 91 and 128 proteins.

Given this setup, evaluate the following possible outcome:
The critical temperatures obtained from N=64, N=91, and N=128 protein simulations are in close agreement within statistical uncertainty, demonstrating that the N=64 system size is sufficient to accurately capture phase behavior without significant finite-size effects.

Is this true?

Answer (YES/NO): YES